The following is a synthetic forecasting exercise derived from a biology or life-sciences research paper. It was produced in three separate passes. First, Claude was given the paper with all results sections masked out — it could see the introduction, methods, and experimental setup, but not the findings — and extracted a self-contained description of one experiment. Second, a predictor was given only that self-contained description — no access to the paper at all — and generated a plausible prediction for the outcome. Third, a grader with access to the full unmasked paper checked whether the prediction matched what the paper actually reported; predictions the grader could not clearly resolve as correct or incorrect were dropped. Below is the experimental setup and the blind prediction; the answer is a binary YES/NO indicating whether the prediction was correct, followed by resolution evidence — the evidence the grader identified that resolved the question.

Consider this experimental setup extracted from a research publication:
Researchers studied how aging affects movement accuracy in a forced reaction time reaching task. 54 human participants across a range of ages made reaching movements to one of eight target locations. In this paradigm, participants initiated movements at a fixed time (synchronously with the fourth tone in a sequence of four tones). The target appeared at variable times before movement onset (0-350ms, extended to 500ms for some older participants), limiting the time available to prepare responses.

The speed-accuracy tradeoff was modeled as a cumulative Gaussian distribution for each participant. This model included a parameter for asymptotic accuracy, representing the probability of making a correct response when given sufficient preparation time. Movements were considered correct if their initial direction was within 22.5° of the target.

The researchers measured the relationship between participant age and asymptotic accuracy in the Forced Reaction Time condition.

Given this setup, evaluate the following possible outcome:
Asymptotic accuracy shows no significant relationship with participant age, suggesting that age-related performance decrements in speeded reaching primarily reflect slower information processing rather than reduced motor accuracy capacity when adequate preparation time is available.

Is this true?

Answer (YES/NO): NO